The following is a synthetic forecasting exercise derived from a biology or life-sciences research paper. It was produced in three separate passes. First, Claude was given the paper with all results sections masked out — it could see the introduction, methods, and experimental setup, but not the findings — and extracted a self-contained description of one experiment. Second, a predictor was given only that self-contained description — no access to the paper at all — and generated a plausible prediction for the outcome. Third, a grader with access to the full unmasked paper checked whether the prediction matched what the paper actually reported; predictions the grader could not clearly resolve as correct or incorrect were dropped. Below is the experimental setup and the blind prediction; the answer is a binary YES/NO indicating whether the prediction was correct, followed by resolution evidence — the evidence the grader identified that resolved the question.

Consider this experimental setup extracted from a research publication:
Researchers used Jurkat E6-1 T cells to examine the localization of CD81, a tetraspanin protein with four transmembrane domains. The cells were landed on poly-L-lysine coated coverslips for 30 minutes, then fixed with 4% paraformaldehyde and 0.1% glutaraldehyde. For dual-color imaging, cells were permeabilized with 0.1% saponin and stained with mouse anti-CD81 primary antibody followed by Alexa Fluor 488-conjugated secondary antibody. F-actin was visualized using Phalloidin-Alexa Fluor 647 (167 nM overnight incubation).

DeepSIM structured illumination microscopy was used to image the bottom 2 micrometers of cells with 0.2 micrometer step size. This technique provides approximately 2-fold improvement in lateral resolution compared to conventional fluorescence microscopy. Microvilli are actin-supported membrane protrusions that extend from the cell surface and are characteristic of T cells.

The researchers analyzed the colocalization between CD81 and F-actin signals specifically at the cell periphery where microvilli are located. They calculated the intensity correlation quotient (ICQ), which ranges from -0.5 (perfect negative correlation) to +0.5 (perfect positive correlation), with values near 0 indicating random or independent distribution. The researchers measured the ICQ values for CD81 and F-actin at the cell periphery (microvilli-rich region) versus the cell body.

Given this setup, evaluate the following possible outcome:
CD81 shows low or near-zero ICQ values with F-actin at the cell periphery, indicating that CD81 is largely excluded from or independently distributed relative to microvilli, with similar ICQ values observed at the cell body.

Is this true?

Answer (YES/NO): NO